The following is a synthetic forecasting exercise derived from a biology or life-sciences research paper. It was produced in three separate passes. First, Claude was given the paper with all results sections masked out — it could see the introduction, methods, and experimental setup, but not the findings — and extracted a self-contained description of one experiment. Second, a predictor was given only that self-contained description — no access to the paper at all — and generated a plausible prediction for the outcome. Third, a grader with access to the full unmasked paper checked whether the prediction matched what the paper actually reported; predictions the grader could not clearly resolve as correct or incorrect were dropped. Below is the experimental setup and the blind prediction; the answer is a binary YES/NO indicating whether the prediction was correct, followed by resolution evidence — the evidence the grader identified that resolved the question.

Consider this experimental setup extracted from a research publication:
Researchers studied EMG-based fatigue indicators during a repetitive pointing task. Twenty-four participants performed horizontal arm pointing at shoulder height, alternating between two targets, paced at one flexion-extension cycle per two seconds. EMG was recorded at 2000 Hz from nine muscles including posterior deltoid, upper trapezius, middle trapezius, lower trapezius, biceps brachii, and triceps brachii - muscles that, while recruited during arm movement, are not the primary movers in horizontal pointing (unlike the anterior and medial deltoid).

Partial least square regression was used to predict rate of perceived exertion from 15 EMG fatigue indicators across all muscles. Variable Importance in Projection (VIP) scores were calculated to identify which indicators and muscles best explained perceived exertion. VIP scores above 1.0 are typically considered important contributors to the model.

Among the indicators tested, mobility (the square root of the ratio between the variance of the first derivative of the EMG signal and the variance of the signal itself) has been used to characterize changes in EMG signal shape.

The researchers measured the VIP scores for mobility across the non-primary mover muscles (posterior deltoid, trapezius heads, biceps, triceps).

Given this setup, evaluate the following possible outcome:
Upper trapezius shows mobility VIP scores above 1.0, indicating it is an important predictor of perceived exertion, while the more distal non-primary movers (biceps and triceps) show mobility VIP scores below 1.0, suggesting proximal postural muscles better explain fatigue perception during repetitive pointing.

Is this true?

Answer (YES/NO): NO